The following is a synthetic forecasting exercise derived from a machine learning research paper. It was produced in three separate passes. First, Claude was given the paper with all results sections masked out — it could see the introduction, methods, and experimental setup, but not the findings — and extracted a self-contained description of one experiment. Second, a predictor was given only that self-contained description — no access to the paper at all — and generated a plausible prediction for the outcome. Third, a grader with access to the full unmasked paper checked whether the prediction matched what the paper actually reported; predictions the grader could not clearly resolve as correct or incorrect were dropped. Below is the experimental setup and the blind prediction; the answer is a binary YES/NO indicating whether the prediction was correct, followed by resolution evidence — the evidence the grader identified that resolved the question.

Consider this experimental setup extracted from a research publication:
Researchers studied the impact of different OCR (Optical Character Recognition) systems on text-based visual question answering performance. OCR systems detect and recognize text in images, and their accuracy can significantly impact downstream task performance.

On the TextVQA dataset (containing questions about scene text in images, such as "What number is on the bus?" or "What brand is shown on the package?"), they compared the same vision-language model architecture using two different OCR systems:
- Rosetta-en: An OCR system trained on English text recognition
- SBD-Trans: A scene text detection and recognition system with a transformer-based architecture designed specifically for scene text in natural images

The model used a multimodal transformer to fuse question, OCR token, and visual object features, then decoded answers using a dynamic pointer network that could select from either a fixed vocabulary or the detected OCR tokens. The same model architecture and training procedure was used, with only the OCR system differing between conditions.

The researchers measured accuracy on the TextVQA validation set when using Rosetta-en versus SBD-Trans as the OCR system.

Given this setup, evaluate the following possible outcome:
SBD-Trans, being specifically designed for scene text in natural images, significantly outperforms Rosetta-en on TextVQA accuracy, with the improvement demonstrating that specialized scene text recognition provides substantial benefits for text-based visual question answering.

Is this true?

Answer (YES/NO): NO